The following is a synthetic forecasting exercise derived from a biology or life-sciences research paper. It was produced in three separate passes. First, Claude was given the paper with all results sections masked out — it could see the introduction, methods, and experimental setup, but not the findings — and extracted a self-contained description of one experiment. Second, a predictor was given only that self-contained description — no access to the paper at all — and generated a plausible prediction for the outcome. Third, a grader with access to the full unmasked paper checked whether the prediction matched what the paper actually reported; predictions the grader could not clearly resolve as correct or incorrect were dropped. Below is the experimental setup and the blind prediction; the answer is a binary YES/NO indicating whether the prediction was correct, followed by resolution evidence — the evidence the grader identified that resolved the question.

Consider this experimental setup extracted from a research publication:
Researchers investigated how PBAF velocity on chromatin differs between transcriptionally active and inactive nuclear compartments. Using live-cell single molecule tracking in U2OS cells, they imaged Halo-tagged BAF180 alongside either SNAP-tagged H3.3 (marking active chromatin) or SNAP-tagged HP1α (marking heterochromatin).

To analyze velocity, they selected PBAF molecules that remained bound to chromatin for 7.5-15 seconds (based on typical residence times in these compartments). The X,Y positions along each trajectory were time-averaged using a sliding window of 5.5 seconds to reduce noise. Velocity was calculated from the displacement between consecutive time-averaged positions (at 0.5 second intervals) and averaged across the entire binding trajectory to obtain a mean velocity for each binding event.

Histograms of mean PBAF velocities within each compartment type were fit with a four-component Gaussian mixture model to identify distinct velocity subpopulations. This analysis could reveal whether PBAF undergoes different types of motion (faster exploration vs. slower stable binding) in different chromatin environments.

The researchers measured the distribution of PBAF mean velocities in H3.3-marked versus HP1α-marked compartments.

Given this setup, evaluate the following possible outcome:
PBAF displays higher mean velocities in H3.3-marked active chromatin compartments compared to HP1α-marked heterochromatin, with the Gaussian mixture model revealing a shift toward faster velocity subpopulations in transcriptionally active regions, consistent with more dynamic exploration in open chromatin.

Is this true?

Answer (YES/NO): YES